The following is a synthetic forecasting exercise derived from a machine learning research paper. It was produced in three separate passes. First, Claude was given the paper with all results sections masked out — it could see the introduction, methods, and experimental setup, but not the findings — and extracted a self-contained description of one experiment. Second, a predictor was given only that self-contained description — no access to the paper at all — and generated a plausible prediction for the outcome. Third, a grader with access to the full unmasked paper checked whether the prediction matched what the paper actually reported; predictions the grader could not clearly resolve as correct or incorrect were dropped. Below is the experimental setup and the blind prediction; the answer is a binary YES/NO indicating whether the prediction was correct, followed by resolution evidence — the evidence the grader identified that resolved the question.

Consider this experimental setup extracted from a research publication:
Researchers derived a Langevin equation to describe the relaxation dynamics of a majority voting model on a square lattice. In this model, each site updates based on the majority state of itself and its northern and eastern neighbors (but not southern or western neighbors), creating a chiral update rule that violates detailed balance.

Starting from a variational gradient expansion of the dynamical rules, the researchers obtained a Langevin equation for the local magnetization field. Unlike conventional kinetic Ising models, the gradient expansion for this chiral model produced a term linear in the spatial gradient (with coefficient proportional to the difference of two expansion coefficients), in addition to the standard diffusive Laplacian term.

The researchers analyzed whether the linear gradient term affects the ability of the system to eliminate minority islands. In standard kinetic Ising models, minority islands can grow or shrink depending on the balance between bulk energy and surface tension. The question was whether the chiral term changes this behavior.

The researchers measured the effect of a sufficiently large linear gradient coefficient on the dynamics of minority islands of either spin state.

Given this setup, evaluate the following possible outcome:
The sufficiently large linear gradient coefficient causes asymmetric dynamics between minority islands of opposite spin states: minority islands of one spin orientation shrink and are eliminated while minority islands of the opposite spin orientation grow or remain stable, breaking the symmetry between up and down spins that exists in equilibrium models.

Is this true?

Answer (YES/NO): NO